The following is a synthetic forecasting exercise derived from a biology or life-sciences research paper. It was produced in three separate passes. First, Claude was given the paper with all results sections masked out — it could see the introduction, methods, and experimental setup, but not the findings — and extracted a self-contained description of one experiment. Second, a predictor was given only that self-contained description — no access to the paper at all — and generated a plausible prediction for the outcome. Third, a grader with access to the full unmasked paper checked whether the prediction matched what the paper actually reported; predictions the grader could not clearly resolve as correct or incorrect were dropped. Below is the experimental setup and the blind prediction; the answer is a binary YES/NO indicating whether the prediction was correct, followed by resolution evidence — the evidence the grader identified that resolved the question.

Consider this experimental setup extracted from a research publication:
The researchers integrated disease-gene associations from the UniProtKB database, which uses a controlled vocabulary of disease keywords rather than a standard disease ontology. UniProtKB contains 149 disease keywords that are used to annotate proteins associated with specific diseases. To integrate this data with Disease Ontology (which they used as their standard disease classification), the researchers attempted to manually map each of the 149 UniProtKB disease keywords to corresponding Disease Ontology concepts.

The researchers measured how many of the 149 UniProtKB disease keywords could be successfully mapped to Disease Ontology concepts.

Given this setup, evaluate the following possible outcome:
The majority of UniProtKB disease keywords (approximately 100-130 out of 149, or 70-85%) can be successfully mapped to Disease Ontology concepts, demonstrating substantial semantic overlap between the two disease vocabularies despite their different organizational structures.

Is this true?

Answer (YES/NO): NO